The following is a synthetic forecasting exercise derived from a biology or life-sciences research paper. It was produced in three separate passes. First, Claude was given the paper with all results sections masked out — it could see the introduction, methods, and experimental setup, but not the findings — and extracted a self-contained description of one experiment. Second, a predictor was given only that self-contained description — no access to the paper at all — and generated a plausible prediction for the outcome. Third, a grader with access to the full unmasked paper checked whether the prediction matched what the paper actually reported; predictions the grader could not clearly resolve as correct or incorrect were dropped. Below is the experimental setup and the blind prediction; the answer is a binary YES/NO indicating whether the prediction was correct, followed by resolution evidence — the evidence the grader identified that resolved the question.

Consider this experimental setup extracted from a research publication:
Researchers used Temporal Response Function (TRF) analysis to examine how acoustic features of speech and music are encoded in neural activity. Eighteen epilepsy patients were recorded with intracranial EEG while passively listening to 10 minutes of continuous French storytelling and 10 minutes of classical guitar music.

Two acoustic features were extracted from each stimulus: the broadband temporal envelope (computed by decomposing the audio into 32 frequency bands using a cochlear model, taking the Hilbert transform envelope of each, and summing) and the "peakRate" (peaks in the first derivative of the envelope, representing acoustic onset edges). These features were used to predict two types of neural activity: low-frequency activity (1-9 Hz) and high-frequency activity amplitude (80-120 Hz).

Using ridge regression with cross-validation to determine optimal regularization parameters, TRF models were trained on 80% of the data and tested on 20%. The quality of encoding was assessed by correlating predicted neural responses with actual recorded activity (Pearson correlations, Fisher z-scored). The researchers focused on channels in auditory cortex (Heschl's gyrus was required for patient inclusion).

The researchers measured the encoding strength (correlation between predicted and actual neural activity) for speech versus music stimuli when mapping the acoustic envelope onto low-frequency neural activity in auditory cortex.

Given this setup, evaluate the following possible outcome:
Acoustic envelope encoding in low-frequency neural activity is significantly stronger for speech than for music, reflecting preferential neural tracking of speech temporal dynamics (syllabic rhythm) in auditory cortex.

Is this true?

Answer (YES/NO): NO